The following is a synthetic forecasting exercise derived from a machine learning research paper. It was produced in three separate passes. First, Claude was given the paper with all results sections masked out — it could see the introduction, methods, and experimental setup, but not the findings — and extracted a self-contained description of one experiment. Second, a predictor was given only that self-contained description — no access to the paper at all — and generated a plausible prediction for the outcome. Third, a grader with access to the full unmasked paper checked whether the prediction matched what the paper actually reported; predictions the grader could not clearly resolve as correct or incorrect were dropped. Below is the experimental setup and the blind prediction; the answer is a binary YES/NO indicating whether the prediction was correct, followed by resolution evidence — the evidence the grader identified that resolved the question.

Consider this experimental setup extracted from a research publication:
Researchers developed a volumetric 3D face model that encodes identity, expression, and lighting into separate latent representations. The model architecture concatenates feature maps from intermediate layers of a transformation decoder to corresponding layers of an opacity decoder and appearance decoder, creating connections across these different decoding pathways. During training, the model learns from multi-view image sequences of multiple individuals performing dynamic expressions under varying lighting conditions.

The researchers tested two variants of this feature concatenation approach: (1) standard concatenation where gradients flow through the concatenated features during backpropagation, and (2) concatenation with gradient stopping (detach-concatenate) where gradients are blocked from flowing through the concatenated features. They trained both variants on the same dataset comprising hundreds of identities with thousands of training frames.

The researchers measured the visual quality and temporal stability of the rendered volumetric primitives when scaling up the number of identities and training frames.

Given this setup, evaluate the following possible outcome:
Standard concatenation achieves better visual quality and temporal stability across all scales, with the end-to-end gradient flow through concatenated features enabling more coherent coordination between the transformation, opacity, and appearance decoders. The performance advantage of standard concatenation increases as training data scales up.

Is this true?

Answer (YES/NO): NO